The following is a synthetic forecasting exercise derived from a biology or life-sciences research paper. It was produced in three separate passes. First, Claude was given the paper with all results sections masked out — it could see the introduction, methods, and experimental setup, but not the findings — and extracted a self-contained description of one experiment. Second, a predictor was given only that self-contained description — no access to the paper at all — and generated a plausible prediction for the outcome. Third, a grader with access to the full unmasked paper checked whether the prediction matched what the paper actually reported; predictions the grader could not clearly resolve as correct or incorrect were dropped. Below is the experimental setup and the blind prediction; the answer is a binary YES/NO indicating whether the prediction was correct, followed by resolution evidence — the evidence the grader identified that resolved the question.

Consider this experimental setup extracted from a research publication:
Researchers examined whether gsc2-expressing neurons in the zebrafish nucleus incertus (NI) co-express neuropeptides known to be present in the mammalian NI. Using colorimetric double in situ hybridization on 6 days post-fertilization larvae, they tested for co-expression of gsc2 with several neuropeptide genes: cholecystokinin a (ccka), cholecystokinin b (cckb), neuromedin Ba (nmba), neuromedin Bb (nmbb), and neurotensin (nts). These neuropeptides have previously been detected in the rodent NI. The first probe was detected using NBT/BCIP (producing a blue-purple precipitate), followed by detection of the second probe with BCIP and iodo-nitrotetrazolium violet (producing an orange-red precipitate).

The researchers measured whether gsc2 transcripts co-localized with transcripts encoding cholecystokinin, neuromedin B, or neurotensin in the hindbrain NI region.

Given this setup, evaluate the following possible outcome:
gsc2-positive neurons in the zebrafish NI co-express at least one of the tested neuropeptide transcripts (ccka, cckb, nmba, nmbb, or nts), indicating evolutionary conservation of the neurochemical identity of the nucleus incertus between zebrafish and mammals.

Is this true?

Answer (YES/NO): NO